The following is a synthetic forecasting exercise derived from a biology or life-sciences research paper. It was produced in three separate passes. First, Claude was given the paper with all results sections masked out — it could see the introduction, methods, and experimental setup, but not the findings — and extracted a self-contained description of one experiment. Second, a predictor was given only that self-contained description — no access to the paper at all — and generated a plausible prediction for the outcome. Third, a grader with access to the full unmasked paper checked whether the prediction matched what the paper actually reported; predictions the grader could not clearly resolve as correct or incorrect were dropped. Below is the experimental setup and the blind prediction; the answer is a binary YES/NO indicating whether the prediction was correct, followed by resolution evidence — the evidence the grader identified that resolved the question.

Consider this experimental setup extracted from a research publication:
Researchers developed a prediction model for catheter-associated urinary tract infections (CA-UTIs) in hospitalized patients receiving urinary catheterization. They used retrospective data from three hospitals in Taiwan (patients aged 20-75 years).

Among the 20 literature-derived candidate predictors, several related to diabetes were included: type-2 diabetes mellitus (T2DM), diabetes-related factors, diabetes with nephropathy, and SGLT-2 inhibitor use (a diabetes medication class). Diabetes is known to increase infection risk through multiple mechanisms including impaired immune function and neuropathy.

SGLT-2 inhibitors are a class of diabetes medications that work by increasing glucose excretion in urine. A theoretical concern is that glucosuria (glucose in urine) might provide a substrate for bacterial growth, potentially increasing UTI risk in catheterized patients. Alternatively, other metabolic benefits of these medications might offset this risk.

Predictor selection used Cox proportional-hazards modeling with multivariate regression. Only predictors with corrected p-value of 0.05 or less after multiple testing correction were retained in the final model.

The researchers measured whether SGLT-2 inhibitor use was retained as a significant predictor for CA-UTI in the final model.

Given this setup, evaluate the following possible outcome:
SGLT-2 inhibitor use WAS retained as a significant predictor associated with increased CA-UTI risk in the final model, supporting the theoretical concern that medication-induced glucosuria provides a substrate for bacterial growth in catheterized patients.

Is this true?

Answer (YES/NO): NO